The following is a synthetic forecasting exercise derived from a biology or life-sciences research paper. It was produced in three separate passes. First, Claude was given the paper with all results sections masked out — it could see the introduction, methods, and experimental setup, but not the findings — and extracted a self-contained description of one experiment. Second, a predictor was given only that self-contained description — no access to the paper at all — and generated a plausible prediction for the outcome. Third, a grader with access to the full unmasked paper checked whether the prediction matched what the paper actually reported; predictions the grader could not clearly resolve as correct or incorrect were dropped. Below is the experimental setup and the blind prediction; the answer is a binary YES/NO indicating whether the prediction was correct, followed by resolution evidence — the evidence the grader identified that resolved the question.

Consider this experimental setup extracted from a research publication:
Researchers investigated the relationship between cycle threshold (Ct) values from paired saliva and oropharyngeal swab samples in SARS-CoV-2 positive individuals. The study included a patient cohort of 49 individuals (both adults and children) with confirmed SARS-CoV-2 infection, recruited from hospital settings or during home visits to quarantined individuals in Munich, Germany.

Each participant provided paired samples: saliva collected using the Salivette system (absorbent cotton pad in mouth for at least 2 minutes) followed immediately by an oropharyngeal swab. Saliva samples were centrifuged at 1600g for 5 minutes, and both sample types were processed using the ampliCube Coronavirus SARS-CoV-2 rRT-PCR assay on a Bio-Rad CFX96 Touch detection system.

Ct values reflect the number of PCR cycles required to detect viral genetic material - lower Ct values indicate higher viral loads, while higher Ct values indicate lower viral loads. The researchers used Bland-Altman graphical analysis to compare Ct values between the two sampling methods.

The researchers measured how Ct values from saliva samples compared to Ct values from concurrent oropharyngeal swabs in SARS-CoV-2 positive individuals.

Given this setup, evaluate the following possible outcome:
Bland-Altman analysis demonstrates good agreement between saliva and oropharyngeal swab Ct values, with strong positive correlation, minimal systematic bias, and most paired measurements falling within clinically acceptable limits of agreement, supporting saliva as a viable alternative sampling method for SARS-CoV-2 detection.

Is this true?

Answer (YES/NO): NO